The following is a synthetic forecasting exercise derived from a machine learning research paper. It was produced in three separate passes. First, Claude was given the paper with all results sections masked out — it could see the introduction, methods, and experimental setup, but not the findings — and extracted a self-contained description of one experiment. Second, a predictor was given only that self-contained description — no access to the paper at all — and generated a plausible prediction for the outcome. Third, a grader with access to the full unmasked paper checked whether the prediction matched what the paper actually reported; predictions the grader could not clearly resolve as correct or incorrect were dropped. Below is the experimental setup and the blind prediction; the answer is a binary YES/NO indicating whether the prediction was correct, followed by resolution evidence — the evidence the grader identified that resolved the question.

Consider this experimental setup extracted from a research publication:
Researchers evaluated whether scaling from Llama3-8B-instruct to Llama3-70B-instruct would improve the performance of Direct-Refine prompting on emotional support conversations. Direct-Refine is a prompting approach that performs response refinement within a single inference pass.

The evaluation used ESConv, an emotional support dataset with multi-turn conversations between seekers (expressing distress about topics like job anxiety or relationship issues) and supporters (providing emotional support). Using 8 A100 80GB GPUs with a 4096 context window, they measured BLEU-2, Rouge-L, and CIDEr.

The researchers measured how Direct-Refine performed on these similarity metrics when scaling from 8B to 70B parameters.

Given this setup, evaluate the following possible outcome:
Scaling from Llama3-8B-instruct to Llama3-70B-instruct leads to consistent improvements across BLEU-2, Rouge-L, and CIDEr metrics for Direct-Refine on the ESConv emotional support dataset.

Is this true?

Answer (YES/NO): NO